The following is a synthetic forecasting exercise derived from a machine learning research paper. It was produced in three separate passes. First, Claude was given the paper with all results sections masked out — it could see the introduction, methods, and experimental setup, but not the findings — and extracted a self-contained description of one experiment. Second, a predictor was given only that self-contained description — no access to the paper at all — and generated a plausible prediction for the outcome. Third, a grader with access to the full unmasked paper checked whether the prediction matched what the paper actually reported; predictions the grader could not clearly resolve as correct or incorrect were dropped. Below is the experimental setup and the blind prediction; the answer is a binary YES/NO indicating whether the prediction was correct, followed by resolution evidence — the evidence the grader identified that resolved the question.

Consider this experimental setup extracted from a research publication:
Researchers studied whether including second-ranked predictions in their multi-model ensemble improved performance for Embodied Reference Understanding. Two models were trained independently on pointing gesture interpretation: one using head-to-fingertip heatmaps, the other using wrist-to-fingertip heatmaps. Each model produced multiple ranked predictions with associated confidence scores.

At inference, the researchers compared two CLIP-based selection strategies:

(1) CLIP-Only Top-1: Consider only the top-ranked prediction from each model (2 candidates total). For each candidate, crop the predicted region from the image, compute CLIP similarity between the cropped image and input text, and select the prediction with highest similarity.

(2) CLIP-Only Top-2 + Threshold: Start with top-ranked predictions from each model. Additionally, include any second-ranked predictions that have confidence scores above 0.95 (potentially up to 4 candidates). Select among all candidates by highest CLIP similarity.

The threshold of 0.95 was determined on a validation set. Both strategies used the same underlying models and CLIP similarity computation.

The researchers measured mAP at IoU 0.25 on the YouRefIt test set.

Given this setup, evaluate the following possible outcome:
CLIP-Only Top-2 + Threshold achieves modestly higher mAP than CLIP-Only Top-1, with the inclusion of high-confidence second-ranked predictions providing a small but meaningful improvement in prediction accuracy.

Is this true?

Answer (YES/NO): YES